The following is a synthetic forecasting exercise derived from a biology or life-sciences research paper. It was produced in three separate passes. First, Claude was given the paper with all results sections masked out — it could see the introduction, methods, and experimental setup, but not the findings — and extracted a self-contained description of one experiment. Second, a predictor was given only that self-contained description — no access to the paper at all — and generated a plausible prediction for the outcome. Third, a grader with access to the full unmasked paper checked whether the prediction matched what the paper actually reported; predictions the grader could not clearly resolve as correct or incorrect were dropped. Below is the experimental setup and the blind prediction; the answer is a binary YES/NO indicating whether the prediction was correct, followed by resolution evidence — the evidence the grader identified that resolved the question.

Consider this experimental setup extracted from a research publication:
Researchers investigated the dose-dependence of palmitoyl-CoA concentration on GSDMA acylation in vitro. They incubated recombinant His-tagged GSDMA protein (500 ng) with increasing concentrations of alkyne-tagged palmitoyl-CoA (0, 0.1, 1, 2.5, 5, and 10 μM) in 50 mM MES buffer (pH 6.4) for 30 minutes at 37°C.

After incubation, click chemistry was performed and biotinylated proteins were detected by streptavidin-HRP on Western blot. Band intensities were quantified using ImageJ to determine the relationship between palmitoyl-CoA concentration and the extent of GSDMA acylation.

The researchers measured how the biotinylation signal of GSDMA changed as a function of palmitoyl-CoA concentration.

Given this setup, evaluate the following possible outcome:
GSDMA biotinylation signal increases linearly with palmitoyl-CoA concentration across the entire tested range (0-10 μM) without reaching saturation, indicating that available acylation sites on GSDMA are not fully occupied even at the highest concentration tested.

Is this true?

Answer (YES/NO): NO